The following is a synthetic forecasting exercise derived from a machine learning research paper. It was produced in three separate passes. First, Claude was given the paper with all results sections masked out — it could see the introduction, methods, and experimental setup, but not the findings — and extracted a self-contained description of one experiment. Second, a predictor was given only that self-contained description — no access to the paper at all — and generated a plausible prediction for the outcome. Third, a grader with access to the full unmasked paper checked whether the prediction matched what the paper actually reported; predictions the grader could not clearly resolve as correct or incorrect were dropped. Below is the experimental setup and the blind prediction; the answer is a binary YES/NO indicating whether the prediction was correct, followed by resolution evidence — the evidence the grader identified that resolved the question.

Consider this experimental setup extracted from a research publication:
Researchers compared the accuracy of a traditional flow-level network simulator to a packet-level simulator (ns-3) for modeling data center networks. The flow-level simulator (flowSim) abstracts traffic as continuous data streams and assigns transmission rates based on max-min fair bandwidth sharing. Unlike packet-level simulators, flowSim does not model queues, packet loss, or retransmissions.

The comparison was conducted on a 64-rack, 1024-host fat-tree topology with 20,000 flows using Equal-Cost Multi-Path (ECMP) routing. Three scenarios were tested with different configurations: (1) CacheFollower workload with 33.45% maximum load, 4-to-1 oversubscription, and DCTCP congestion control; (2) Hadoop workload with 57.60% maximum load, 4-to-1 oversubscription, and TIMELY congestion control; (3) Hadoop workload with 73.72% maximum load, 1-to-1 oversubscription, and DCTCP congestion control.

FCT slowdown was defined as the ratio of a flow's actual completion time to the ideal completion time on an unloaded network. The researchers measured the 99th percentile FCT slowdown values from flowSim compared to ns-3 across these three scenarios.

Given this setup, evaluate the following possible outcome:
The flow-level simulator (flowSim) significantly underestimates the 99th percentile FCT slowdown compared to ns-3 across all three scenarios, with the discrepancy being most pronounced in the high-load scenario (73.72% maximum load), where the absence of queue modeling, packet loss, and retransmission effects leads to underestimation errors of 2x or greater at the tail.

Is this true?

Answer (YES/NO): NO